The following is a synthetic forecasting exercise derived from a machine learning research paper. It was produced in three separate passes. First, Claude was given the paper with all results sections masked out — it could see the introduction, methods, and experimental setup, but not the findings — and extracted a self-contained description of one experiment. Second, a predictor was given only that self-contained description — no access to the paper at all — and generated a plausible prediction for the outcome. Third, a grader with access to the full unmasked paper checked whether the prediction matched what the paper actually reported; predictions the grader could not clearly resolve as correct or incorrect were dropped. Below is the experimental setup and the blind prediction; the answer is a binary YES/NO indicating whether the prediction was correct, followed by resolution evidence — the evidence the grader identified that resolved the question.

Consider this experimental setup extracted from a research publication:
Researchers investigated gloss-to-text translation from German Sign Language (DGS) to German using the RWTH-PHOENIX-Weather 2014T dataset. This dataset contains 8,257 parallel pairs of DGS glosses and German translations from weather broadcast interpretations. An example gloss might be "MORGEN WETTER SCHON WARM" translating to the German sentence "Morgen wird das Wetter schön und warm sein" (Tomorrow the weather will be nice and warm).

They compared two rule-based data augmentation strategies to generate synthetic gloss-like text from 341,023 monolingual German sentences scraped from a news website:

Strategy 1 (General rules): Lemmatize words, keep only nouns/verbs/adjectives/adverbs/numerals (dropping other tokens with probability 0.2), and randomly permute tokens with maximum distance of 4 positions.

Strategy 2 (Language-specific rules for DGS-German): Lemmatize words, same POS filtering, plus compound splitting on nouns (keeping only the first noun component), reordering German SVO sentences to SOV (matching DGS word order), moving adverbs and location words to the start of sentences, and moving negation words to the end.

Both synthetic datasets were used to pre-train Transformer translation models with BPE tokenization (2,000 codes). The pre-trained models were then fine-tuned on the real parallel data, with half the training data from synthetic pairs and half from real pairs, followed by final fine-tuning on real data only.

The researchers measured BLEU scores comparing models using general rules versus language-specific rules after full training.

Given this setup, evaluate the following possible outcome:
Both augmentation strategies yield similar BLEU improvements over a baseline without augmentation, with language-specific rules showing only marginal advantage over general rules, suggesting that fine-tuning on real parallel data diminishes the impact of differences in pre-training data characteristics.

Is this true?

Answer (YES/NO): NO